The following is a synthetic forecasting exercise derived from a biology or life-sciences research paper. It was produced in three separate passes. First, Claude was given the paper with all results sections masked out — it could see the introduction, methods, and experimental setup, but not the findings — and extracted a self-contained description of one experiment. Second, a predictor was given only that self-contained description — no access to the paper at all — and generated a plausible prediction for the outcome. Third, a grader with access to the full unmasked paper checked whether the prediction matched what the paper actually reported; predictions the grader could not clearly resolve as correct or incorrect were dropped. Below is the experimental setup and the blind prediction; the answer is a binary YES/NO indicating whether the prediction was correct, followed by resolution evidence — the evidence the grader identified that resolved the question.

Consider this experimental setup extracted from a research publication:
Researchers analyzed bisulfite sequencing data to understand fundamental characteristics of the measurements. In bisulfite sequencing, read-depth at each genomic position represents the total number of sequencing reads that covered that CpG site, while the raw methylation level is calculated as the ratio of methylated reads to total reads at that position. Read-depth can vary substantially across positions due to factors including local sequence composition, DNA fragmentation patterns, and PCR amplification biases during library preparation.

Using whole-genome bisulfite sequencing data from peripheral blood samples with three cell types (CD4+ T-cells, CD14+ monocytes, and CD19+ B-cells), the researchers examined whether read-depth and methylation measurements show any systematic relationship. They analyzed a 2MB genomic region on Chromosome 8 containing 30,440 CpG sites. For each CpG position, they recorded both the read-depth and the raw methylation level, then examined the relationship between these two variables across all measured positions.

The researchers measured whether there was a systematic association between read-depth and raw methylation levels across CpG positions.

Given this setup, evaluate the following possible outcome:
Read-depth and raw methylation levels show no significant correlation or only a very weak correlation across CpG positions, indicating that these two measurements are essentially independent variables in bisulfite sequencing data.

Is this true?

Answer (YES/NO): NO